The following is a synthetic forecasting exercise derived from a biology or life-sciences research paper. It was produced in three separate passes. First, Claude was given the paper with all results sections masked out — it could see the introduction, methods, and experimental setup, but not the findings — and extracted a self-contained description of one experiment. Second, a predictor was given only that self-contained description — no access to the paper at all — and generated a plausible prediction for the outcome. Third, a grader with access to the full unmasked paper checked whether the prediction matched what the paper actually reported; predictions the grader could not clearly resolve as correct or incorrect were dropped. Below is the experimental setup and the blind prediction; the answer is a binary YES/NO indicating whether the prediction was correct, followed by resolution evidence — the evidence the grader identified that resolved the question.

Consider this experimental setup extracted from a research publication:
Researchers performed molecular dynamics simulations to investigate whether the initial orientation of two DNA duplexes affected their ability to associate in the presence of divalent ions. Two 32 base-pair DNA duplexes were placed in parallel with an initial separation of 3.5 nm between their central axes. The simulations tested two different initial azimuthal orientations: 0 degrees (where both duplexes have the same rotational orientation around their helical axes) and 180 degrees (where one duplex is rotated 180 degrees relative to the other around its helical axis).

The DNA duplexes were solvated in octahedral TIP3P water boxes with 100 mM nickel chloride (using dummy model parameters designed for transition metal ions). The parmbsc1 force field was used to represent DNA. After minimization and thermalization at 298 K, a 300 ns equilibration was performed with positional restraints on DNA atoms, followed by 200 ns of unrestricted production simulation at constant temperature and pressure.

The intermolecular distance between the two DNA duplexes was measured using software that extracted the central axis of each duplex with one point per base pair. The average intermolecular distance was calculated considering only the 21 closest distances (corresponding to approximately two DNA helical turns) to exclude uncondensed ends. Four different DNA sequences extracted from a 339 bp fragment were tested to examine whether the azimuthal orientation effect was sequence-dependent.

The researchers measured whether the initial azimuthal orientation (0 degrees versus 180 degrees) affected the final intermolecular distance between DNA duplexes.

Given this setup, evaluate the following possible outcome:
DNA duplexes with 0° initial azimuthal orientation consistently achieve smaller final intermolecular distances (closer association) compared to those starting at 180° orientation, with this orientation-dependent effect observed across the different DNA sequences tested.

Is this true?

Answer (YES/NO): NO